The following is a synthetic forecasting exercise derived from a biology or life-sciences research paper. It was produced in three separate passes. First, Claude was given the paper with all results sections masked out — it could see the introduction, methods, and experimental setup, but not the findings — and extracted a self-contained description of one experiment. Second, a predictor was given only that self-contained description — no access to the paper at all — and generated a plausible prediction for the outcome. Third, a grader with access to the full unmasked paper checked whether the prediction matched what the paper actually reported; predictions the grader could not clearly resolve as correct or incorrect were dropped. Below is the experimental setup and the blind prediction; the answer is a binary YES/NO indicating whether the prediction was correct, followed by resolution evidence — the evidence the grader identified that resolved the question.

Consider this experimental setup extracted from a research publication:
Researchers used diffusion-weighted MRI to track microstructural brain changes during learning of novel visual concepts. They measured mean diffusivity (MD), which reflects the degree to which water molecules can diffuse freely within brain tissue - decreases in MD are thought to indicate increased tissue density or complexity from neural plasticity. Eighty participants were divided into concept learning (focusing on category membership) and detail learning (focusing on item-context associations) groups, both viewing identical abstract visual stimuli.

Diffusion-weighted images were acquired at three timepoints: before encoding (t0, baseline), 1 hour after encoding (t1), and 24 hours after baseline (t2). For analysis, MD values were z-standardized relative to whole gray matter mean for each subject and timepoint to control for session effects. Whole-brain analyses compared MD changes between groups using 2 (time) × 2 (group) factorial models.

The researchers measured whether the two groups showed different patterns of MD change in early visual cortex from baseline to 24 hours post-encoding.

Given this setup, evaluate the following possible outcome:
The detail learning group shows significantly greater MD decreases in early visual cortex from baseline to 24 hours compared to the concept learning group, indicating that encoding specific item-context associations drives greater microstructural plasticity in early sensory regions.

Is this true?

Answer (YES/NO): NO